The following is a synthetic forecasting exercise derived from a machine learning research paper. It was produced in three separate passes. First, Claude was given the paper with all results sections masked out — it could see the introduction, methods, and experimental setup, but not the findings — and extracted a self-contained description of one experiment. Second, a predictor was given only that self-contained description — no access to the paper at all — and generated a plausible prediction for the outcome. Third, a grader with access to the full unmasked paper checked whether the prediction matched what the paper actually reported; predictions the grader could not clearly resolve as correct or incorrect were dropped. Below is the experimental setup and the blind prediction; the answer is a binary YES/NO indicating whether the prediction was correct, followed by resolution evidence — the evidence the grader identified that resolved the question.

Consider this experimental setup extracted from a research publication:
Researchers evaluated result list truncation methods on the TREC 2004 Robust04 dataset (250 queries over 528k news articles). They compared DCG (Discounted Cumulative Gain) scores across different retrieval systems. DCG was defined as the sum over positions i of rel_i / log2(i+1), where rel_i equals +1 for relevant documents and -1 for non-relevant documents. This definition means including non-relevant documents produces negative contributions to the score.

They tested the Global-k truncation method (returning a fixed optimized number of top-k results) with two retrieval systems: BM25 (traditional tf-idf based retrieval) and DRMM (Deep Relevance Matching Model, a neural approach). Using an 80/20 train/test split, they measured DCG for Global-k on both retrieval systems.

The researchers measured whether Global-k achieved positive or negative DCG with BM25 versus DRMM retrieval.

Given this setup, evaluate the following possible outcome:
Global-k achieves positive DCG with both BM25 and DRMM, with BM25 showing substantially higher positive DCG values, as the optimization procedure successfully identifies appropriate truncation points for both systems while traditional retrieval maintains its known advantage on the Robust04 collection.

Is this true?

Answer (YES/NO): NO